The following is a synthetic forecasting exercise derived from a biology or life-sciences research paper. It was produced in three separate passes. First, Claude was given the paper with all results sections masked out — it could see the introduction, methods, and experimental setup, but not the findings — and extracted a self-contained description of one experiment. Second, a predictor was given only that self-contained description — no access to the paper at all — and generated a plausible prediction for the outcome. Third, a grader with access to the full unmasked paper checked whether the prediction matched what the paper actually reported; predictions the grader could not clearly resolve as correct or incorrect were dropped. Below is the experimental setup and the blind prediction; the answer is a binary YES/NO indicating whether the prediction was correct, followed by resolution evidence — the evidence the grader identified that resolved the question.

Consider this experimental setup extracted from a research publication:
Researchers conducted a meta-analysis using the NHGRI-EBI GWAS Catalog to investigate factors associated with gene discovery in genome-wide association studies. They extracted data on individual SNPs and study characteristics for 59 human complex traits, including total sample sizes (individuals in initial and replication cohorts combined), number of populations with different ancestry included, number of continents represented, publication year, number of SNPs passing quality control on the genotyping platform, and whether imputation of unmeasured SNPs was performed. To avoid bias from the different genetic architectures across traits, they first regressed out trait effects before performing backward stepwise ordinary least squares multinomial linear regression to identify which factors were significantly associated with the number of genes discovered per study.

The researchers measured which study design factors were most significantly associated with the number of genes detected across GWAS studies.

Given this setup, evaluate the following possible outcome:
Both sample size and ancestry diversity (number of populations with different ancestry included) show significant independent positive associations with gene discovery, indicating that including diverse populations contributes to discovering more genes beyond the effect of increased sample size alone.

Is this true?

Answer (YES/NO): NO